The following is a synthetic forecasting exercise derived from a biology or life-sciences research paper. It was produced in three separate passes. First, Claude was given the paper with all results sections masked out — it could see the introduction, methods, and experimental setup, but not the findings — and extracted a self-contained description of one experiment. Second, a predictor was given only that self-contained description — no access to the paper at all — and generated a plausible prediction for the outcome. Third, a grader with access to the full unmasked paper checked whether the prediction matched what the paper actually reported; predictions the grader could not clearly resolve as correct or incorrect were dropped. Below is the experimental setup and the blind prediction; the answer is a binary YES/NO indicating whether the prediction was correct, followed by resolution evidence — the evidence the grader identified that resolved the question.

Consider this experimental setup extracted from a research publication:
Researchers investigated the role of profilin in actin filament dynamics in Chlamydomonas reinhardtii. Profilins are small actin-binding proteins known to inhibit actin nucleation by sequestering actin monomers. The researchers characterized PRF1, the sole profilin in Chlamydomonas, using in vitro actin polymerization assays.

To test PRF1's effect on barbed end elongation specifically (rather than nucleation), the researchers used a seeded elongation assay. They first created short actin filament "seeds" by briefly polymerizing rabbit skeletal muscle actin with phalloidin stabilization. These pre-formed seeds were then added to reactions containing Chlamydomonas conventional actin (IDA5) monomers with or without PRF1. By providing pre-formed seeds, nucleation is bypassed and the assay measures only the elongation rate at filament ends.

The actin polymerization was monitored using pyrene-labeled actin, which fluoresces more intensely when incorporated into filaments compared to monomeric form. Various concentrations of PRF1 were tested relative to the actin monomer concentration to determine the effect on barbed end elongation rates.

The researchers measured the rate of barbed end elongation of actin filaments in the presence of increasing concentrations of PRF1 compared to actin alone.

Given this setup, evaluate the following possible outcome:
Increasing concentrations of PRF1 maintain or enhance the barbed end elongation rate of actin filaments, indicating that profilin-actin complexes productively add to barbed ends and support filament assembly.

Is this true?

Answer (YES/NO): NO